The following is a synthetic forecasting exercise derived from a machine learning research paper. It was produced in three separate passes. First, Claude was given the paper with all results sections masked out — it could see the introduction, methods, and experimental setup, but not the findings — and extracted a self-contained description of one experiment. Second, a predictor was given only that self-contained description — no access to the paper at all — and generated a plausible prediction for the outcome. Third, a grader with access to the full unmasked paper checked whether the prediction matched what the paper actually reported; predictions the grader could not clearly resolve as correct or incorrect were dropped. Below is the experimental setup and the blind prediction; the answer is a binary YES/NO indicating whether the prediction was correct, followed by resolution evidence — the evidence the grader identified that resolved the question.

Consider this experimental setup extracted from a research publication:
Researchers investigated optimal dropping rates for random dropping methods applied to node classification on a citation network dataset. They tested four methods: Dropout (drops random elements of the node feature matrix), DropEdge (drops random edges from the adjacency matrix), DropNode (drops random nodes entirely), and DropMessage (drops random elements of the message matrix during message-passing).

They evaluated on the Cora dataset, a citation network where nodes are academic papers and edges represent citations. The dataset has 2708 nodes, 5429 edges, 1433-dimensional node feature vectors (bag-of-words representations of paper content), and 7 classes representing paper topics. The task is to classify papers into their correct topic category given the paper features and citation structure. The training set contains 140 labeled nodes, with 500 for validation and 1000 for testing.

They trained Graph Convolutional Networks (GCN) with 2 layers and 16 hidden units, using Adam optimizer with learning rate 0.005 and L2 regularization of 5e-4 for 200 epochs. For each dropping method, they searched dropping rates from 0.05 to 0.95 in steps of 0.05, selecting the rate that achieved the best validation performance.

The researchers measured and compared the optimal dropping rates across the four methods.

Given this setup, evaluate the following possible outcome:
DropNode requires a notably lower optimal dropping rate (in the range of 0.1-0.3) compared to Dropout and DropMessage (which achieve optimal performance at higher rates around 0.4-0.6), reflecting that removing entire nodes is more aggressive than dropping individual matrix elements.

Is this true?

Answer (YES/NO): NO